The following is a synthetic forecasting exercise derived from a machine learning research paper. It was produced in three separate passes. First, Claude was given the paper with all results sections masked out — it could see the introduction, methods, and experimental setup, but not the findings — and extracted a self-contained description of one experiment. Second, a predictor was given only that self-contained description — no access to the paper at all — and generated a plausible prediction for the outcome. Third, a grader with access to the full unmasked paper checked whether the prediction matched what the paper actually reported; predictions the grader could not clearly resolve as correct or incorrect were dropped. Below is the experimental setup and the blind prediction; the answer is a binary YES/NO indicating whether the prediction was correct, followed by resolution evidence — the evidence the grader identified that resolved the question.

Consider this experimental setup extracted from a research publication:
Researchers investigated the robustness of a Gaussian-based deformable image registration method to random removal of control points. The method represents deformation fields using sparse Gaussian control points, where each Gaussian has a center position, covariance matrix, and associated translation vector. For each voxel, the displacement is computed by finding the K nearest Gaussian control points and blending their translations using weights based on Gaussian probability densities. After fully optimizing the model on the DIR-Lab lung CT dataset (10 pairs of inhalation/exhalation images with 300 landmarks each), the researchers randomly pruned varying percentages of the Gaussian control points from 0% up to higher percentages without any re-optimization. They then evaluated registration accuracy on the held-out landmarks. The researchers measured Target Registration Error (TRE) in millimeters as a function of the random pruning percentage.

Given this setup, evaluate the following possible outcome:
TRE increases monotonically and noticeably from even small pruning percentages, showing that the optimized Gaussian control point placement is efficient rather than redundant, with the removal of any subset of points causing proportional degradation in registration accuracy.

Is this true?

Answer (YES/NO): NO